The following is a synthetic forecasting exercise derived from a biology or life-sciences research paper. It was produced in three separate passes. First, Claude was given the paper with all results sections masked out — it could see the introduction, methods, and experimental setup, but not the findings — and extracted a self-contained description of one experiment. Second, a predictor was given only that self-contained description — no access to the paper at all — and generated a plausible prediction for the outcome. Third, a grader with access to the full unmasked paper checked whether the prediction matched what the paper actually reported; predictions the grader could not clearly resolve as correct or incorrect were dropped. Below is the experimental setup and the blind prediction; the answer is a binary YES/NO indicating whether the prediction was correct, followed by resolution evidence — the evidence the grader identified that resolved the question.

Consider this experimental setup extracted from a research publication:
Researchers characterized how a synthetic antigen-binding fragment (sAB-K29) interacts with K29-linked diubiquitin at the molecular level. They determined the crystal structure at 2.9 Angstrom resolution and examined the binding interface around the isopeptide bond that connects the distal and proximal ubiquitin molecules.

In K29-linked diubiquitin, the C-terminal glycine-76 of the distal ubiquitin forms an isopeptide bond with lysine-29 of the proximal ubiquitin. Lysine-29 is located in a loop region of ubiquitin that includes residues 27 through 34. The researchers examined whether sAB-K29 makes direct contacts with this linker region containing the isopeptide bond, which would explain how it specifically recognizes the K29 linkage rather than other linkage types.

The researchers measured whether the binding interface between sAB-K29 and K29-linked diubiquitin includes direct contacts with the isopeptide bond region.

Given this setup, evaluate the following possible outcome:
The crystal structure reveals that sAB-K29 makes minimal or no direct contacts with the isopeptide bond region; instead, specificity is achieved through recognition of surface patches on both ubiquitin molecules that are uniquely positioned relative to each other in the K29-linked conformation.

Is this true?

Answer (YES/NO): NO